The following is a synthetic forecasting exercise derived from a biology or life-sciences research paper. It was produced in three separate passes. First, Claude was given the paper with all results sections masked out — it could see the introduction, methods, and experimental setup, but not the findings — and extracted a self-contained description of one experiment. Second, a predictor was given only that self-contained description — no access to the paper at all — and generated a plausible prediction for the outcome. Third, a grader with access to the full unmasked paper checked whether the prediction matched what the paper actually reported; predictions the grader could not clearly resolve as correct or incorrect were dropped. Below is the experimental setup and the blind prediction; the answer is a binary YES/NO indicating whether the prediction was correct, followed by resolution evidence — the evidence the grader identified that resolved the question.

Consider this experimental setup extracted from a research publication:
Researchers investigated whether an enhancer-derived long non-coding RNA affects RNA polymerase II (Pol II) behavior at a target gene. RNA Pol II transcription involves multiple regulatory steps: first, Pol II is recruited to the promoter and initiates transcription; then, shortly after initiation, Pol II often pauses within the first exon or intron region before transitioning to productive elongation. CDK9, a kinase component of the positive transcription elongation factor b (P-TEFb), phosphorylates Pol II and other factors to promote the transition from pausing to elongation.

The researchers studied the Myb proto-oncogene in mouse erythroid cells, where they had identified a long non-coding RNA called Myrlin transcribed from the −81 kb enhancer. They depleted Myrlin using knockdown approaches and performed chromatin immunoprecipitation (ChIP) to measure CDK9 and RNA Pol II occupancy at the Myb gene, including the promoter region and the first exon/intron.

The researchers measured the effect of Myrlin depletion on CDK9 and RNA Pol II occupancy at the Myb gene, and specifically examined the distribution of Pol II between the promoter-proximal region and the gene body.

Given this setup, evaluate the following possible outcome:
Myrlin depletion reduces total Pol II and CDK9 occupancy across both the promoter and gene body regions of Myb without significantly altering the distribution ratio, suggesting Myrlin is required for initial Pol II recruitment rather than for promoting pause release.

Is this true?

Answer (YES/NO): NO